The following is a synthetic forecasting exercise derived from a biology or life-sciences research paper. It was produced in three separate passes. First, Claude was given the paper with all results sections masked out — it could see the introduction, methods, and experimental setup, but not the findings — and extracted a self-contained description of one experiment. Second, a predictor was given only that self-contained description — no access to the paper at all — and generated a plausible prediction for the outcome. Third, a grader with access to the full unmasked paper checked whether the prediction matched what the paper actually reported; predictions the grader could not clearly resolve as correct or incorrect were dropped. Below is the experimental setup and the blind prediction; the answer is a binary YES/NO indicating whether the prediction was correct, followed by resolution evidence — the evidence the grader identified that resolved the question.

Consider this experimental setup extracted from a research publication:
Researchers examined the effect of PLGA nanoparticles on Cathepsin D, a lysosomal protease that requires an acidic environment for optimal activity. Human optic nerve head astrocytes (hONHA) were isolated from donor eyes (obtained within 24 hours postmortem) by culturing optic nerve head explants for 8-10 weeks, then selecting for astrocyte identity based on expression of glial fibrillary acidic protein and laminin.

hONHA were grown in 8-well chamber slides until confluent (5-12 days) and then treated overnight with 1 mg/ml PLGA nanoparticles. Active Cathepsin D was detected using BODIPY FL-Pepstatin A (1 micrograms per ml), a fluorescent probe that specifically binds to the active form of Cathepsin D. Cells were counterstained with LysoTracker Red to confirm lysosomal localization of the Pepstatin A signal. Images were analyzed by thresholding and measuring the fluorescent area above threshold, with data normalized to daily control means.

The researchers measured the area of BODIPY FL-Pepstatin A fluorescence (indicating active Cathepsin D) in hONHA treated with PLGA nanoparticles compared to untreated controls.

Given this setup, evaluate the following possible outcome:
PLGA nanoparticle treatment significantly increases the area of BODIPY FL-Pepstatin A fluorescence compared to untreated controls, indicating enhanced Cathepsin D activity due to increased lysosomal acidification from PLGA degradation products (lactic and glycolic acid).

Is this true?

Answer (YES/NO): NO